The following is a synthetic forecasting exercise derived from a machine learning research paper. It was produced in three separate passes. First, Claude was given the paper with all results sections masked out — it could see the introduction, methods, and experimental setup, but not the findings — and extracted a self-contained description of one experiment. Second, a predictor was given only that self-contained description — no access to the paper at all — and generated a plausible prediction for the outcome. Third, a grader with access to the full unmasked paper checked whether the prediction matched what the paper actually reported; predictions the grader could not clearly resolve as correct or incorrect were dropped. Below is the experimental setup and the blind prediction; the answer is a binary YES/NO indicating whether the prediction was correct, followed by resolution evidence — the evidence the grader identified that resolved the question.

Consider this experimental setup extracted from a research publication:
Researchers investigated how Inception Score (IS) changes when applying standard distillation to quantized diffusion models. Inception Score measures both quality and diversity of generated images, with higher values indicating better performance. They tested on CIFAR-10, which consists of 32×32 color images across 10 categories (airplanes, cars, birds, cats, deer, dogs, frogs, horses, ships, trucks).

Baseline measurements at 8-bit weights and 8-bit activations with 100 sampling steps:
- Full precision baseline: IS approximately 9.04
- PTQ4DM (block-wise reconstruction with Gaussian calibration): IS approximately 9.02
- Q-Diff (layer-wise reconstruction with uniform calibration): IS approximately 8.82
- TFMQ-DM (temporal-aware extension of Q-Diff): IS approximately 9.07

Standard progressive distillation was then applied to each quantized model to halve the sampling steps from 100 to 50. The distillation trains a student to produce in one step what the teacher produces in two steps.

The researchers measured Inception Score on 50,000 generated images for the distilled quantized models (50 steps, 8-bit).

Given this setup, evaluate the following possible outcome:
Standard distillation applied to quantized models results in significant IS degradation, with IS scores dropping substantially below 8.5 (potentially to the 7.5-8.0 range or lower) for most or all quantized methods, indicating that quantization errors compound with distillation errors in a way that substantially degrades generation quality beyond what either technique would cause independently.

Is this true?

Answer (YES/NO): YES